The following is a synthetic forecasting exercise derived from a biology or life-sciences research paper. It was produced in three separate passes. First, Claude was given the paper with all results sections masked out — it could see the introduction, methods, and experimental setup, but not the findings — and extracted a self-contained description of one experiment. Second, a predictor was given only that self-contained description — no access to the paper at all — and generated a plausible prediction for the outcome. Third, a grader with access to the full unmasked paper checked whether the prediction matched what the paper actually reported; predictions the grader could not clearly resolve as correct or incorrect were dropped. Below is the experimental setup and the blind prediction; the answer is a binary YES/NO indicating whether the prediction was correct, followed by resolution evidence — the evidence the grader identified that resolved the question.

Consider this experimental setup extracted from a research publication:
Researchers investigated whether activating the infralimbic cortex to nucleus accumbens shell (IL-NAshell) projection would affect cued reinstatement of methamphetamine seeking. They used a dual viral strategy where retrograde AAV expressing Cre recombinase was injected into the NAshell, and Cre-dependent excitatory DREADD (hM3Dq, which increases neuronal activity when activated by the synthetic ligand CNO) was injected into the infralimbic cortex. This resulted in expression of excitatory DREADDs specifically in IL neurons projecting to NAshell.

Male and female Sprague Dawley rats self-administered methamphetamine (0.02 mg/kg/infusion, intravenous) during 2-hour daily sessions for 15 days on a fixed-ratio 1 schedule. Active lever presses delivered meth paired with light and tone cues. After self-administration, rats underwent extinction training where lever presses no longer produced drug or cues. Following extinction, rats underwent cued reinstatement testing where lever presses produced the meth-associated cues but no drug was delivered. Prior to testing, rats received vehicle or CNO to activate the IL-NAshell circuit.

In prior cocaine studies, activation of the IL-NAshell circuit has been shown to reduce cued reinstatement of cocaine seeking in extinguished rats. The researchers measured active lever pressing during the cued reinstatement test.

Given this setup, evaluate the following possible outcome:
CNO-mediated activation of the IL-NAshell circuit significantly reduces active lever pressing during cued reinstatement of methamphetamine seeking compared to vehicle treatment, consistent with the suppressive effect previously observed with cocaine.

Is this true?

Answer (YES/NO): NO